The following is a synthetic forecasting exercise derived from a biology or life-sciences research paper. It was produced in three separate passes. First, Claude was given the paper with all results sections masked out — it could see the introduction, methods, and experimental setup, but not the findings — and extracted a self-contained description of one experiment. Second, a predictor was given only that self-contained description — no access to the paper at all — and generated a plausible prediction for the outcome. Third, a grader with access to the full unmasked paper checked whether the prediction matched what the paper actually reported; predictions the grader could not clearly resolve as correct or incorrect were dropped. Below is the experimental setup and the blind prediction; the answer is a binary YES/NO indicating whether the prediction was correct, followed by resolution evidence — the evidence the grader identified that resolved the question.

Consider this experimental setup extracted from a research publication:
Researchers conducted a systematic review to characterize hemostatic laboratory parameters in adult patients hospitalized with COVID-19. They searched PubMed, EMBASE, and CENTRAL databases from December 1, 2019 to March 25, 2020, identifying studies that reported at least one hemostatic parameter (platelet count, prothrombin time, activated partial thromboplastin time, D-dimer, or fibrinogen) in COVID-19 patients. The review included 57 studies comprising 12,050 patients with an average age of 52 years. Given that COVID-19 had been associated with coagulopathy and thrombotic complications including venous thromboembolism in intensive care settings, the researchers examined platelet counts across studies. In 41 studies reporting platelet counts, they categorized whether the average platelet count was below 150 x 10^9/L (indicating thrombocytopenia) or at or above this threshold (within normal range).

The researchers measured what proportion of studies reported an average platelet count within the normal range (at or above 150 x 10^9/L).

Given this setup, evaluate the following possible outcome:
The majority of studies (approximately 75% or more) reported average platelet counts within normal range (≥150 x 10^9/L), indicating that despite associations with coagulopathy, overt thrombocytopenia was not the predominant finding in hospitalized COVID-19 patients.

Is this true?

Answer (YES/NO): YES